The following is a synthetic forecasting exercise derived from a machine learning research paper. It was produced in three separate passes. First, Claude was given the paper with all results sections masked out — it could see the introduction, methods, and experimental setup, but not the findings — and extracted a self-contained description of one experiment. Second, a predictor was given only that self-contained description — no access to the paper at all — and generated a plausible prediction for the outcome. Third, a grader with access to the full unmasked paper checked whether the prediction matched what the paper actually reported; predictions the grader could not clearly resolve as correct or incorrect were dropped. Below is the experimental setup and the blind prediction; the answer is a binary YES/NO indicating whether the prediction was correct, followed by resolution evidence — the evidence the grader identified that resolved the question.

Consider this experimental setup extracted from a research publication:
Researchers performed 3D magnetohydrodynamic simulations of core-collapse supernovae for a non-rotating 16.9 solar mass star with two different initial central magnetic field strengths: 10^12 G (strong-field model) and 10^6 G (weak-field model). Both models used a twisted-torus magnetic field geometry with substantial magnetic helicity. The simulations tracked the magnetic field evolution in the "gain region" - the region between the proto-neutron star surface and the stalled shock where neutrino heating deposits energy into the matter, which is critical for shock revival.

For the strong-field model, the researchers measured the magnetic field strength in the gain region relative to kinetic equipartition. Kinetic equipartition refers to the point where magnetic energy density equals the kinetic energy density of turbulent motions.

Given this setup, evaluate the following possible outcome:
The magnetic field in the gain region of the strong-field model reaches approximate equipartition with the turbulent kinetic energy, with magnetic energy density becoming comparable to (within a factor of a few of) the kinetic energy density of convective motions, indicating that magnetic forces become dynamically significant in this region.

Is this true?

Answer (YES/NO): YES